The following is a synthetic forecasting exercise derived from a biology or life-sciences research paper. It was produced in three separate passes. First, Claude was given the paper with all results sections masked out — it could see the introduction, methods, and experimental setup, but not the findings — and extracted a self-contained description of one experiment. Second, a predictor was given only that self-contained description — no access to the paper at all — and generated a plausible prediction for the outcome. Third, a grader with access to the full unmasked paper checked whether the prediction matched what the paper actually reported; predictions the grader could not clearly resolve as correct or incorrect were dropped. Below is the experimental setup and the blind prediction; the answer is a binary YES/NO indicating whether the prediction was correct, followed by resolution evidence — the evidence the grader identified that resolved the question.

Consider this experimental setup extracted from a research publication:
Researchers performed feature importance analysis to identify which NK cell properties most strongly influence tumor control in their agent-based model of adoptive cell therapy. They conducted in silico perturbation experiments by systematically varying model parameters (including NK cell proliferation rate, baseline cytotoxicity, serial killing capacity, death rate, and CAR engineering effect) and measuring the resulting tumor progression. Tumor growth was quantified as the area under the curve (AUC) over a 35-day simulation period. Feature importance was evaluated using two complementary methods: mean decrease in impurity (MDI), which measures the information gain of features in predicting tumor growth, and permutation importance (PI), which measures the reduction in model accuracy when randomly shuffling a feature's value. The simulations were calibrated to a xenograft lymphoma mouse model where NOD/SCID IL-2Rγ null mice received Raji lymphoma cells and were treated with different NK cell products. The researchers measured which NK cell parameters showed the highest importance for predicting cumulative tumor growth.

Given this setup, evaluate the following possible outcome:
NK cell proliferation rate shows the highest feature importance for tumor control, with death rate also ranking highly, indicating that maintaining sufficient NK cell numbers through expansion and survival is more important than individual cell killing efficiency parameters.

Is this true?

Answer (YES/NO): NO